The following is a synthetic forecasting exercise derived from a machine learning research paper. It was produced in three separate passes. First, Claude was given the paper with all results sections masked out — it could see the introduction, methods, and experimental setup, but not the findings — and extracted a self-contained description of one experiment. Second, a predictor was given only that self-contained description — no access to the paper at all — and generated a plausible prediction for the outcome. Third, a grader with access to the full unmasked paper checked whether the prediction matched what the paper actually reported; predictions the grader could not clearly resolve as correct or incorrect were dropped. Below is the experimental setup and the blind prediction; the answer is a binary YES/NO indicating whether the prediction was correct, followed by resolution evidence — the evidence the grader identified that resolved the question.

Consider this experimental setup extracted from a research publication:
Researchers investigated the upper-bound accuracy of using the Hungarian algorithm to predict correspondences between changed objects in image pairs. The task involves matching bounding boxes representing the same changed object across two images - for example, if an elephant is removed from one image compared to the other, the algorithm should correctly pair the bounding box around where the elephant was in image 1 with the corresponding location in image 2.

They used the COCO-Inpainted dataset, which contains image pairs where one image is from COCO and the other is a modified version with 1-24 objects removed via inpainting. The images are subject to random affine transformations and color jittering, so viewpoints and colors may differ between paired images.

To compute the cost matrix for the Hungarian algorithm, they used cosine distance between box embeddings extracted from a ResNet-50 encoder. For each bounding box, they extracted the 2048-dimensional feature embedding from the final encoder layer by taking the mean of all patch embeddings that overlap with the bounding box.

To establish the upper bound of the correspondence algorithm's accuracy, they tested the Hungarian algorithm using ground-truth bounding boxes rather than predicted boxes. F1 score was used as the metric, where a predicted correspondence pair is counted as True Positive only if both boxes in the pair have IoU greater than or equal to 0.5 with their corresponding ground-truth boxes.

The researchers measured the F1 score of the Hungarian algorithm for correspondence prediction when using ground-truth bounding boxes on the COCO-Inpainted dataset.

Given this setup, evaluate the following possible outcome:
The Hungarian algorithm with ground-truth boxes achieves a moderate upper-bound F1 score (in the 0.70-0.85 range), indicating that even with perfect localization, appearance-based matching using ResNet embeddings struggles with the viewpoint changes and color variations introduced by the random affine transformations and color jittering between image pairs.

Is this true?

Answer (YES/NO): NO